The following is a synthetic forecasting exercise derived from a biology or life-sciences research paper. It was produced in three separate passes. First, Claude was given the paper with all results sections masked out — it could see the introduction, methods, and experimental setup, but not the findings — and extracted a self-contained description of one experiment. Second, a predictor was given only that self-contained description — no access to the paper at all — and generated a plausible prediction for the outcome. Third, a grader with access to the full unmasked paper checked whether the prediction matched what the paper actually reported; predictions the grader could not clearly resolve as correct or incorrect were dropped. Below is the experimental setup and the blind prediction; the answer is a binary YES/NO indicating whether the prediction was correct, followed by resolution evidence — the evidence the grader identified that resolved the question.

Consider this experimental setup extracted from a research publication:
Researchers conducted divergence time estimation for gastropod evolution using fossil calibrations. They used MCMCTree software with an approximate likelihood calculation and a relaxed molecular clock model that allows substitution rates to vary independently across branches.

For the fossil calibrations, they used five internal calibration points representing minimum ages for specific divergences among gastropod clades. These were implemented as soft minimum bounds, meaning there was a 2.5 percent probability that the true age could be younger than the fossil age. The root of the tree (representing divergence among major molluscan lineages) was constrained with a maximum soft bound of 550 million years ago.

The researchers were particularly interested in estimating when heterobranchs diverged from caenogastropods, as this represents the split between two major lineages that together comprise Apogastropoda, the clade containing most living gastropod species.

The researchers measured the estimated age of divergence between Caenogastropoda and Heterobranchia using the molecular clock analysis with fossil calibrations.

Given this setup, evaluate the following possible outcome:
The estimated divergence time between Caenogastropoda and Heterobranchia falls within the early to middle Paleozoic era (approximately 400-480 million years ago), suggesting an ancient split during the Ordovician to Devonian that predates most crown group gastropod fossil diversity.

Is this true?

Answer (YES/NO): YES